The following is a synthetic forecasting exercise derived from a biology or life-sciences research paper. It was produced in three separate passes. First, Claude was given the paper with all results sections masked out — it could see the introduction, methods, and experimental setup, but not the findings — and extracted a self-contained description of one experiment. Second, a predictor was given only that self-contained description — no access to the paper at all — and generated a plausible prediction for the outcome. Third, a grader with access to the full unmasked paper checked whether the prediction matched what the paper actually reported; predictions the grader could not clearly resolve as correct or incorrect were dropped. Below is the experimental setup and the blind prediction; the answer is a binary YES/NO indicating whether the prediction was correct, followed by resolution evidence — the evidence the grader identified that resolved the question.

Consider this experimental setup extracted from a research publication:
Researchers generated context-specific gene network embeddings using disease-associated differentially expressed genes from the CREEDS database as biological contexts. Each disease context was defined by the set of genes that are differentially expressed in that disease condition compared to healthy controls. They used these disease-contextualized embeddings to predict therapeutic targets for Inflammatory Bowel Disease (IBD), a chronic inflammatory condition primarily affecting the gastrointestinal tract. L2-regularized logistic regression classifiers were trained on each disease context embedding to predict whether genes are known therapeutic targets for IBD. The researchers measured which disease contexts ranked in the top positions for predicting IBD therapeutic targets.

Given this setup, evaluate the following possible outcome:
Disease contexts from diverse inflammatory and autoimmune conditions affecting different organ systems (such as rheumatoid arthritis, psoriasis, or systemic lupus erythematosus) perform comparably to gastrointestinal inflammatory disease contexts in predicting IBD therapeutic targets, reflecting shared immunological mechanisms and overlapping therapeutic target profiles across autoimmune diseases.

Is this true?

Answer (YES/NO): NO